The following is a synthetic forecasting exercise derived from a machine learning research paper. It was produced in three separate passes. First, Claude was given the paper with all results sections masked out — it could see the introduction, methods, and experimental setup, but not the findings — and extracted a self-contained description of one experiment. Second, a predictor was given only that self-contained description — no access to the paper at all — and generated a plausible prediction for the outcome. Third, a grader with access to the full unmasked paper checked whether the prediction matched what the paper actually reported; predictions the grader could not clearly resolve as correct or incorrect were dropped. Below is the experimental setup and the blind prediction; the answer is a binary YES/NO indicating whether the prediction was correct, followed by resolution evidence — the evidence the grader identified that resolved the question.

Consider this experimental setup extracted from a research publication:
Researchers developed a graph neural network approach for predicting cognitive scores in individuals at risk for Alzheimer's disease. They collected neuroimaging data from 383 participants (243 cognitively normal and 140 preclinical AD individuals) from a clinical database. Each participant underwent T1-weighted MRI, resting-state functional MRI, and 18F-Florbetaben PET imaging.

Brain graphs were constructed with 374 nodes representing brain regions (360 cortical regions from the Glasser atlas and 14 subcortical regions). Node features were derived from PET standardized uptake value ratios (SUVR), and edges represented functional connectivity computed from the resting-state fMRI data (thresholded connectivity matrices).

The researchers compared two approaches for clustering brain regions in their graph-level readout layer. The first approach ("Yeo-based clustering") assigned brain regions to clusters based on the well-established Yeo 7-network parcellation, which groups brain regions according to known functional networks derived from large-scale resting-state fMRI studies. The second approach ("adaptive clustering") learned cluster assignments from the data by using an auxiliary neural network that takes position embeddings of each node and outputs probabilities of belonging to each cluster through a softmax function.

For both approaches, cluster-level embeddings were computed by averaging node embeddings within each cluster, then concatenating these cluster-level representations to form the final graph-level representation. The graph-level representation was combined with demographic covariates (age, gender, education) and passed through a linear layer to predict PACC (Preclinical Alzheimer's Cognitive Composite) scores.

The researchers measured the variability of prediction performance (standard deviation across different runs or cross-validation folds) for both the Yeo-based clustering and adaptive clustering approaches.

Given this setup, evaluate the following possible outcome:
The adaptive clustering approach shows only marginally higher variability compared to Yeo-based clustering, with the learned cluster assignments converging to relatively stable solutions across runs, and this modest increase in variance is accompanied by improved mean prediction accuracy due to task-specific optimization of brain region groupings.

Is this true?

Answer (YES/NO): NO